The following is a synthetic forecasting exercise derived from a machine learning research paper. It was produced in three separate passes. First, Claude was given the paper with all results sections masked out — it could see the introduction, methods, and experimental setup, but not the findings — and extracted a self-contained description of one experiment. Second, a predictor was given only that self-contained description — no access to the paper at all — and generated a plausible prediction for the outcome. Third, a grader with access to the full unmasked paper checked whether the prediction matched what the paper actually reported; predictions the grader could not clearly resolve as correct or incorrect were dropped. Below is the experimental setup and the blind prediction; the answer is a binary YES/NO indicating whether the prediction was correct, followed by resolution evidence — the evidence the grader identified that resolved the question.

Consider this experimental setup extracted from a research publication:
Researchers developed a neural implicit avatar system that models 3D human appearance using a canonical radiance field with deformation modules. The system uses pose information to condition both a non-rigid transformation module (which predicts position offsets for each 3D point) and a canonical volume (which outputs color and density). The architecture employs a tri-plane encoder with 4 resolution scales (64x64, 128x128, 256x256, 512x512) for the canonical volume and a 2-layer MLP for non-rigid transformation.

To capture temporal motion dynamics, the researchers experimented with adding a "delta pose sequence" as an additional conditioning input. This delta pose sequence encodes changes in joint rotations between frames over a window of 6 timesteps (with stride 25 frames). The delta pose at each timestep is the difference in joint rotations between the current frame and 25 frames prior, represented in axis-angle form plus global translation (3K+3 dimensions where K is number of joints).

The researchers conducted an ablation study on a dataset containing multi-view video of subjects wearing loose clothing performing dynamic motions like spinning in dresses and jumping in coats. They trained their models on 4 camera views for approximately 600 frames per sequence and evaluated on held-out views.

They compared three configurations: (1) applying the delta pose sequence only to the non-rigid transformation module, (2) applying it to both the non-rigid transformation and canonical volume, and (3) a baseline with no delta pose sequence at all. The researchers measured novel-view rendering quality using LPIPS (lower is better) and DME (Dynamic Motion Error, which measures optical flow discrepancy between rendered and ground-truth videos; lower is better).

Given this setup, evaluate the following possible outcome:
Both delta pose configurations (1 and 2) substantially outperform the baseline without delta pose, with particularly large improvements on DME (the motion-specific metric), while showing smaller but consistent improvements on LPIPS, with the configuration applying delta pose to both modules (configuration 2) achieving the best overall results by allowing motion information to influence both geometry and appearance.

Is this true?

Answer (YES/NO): NO